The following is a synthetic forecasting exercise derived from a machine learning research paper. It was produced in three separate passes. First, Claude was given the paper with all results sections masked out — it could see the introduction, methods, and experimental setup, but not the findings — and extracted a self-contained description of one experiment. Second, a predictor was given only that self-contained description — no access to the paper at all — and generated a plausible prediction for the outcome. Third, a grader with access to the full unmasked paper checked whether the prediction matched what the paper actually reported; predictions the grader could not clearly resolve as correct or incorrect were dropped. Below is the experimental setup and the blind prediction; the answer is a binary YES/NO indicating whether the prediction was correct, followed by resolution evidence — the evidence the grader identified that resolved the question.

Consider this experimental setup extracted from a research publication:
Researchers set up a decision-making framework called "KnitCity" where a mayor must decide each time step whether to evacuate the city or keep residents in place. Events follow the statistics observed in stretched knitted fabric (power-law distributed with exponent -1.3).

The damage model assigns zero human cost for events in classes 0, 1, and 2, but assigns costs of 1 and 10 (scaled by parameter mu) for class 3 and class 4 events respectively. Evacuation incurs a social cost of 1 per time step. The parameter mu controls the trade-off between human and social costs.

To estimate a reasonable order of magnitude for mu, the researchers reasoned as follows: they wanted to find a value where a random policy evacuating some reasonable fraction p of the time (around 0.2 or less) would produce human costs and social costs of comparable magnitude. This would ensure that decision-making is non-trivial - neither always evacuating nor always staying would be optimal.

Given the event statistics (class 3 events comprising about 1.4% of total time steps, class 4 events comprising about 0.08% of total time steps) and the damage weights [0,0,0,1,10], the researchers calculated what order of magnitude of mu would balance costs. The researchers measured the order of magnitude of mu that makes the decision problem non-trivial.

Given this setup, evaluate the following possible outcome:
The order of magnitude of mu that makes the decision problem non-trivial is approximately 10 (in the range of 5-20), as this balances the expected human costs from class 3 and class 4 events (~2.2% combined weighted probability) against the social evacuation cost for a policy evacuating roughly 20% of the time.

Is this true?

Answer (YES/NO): NO